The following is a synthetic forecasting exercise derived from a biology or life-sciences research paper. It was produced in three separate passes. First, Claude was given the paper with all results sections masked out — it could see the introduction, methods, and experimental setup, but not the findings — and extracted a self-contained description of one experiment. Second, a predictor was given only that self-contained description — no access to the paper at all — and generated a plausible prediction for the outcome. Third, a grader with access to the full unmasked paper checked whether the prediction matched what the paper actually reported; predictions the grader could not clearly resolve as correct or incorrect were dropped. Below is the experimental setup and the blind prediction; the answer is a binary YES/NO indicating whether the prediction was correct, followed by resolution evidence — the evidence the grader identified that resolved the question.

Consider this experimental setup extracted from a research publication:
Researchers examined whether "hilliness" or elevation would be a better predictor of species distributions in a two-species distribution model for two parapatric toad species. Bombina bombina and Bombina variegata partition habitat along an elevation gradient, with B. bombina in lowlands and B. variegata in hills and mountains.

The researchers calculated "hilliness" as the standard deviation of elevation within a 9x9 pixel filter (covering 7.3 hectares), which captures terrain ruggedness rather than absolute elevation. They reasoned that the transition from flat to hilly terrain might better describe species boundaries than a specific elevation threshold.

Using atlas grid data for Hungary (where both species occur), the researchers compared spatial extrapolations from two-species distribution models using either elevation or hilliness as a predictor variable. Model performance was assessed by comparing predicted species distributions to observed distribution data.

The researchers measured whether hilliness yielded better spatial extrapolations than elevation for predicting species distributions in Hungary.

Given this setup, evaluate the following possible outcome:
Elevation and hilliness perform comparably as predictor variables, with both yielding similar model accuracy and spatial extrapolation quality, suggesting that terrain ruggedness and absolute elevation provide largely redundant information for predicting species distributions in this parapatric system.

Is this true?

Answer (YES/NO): NO